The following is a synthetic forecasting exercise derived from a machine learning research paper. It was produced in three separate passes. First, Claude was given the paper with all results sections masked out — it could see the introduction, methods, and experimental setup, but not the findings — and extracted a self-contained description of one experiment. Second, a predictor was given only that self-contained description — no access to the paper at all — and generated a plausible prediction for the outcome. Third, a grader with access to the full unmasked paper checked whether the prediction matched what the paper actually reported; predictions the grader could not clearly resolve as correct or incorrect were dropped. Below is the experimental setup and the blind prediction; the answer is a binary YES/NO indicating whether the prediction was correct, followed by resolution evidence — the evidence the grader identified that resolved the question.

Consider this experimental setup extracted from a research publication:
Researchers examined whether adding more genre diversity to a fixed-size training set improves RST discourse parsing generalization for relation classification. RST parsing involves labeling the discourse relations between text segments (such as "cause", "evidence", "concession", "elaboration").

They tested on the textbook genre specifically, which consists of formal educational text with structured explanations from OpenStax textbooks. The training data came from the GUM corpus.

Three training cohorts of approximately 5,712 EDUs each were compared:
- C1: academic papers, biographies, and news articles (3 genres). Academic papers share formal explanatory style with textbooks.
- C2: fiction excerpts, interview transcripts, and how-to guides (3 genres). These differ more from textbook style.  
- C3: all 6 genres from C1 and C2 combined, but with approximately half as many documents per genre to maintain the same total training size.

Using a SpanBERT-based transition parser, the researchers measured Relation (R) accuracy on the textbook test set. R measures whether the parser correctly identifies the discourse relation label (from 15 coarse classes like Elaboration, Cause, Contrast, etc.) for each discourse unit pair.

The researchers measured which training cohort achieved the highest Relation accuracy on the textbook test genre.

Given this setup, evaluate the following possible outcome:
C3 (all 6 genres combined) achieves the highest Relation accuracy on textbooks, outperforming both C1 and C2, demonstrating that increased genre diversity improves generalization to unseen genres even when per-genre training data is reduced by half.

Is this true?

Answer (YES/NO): YES